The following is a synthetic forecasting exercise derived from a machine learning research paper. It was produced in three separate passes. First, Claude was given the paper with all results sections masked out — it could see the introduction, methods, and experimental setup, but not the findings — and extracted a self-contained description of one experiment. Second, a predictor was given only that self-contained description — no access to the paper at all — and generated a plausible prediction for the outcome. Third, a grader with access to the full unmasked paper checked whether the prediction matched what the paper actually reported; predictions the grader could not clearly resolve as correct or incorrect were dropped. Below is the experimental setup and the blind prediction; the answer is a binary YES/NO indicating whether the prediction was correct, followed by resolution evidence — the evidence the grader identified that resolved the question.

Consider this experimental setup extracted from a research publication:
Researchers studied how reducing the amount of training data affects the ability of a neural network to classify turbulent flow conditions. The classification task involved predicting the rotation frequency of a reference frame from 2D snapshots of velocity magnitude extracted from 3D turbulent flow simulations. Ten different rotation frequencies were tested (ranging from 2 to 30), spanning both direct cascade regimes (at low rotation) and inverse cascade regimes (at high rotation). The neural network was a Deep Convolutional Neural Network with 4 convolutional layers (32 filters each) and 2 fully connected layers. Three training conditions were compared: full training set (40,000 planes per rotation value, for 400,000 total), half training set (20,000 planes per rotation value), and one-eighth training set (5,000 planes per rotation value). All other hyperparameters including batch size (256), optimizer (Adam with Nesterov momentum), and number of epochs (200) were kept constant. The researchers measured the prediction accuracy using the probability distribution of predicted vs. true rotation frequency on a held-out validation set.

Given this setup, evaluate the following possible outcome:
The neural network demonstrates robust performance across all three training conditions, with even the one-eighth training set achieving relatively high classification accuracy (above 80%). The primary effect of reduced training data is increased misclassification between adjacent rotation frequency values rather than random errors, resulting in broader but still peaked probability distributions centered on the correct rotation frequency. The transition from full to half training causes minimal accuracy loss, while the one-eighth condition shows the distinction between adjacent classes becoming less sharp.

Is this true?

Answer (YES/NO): NO